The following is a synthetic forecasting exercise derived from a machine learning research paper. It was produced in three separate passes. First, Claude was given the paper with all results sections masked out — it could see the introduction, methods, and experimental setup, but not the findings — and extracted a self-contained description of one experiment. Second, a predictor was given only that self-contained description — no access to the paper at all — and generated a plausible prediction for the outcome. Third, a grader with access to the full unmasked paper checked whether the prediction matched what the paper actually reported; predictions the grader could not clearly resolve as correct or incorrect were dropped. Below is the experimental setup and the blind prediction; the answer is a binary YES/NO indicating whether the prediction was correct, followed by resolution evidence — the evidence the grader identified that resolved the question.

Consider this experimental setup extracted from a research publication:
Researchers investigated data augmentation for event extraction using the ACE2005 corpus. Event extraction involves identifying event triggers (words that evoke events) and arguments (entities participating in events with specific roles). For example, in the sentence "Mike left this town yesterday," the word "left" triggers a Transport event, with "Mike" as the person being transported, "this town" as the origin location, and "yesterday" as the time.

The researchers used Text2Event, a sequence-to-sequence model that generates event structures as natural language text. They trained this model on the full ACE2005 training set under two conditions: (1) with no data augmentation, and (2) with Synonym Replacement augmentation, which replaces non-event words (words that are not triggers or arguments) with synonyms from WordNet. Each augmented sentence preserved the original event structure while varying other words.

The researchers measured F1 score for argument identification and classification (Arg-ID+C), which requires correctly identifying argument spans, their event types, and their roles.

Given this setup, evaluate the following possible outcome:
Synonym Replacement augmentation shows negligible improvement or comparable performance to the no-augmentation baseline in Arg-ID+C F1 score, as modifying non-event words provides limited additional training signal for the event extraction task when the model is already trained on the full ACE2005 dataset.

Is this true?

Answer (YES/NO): YES